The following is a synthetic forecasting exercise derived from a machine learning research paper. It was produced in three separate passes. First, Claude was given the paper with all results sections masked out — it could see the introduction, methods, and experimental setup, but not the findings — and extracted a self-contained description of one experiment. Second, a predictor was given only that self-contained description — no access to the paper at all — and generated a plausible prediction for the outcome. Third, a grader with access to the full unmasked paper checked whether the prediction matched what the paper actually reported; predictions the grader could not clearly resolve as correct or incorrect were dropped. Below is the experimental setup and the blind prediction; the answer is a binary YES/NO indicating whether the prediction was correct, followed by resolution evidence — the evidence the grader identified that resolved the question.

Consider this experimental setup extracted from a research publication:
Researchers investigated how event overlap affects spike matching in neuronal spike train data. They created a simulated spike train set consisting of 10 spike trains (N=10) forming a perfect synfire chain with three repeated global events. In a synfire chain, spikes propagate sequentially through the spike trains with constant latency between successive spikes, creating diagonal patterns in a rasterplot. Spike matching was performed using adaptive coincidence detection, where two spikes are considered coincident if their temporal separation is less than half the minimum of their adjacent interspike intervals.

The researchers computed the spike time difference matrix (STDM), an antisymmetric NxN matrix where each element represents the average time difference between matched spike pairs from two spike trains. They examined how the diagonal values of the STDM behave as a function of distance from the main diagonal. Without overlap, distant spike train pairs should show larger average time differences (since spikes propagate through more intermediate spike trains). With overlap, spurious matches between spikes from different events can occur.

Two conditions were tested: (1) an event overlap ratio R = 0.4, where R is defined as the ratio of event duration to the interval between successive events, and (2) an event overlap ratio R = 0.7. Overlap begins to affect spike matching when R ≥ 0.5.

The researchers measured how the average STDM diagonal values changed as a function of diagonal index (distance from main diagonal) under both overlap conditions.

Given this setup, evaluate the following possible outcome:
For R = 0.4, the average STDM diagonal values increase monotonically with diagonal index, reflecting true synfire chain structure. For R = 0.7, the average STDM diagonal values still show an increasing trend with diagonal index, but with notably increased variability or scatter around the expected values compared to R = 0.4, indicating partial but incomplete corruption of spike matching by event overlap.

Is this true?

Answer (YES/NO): NO